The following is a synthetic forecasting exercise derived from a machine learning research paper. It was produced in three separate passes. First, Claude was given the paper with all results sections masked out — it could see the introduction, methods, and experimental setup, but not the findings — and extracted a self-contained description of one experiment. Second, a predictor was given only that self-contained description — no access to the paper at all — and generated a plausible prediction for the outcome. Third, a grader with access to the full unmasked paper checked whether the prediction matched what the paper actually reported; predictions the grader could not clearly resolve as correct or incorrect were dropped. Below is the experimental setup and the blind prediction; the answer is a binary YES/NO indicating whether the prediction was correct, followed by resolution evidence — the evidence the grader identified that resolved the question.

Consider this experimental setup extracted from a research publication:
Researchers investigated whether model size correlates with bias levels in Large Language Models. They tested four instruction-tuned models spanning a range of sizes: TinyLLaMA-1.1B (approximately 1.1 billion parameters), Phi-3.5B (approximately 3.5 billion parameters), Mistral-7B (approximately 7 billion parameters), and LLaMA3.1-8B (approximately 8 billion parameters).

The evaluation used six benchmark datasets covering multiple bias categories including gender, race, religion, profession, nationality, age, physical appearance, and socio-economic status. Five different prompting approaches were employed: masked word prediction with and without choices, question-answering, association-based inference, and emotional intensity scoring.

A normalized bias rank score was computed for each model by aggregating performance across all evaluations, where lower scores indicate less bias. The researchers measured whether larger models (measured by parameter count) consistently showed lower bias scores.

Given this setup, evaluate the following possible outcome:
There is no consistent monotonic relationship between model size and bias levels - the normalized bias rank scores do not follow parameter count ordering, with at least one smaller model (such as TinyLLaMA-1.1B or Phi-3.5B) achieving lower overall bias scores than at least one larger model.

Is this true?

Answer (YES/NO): YES